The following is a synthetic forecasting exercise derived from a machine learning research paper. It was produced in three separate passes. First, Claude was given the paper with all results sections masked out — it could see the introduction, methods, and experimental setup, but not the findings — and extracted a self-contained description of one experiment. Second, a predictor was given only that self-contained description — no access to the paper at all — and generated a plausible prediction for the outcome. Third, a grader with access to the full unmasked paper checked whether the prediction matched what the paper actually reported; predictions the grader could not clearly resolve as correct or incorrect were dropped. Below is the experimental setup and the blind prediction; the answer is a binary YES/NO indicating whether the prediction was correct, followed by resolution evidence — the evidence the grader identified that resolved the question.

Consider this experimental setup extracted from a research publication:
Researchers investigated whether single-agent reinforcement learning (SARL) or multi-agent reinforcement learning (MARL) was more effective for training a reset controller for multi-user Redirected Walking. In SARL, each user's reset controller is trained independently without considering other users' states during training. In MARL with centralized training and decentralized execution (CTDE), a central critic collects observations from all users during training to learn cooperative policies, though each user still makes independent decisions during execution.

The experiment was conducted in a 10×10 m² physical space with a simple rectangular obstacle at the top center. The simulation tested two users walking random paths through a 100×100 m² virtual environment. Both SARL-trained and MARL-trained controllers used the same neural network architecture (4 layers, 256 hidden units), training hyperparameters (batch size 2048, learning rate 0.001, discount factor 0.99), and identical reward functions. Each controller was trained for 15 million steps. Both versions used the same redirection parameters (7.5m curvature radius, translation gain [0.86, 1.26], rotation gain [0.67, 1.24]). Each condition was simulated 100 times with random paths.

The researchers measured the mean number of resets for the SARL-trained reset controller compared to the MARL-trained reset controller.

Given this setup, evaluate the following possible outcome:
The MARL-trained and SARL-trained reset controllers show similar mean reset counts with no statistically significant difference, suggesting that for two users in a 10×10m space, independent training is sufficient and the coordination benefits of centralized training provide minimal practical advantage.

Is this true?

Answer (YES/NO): NO